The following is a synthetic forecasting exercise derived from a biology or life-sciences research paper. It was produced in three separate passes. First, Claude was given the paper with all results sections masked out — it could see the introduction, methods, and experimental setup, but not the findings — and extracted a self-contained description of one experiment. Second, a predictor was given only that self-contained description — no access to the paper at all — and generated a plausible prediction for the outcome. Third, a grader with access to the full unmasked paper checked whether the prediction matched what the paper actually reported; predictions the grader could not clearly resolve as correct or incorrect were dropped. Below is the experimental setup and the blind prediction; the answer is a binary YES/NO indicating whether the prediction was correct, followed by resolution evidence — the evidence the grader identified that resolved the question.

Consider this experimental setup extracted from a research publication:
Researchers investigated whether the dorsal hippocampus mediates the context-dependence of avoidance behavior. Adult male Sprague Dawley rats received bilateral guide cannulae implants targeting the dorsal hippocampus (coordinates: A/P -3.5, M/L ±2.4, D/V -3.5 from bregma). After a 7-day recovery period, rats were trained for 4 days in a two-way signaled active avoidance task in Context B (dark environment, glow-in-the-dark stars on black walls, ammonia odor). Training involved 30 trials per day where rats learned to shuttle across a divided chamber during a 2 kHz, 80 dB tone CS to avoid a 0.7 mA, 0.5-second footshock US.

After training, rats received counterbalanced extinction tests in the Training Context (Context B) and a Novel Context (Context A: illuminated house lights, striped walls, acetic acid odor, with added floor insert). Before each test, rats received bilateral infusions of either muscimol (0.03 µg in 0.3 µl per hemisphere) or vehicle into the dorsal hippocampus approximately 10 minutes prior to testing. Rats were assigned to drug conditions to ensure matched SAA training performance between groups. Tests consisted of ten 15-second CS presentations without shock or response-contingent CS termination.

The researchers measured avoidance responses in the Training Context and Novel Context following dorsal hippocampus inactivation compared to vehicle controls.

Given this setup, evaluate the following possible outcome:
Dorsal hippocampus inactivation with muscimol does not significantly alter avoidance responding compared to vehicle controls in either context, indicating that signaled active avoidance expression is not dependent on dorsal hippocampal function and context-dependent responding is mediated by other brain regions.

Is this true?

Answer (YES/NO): YES